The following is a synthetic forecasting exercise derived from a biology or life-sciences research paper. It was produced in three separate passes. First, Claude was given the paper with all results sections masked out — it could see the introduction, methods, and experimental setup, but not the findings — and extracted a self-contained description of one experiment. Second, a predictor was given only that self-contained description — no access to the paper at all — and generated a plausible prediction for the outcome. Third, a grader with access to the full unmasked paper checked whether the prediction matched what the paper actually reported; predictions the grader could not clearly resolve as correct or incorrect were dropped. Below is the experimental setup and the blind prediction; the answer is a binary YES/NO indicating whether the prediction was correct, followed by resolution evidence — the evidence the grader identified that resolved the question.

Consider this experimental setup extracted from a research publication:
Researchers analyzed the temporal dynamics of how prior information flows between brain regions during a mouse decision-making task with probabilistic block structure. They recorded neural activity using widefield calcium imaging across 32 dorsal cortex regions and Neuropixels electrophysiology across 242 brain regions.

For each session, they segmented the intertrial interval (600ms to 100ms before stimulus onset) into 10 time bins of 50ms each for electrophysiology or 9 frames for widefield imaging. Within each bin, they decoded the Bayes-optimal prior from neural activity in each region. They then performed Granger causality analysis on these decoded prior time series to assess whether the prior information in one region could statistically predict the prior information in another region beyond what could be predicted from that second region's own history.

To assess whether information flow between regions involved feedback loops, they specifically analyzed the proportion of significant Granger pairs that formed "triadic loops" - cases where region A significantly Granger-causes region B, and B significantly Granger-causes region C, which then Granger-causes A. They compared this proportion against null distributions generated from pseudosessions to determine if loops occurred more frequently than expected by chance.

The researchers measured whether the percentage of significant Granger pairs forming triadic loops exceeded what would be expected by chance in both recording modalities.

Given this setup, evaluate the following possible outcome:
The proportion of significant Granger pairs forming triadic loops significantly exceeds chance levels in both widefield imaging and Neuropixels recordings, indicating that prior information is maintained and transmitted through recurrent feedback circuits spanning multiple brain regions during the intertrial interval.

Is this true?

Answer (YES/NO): YES